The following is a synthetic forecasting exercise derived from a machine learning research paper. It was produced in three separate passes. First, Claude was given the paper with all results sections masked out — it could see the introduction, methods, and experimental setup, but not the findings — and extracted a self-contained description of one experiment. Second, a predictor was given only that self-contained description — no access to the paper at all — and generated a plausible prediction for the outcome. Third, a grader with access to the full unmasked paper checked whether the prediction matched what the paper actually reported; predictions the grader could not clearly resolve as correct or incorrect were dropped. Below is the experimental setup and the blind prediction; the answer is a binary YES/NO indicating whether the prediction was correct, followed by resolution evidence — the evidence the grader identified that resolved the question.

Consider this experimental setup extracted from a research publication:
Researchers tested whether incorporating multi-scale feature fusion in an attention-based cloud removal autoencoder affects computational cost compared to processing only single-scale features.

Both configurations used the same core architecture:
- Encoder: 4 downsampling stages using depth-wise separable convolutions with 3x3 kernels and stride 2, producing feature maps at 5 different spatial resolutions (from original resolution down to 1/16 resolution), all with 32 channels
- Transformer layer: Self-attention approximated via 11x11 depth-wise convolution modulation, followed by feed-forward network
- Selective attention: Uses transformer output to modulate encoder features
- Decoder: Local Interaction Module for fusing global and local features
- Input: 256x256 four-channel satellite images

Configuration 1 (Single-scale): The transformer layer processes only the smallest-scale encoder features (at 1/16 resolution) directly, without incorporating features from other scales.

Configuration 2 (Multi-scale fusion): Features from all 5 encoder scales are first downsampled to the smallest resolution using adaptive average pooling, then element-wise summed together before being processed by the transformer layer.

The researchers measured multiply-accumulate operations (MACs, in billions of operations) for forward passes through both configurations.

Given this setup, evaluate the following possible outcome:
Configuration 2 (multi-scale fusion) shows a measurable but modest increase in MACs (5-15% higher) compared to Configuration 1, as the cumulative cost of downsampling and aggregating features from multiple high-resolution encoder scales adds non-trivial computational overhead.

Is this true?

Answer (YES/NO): NO